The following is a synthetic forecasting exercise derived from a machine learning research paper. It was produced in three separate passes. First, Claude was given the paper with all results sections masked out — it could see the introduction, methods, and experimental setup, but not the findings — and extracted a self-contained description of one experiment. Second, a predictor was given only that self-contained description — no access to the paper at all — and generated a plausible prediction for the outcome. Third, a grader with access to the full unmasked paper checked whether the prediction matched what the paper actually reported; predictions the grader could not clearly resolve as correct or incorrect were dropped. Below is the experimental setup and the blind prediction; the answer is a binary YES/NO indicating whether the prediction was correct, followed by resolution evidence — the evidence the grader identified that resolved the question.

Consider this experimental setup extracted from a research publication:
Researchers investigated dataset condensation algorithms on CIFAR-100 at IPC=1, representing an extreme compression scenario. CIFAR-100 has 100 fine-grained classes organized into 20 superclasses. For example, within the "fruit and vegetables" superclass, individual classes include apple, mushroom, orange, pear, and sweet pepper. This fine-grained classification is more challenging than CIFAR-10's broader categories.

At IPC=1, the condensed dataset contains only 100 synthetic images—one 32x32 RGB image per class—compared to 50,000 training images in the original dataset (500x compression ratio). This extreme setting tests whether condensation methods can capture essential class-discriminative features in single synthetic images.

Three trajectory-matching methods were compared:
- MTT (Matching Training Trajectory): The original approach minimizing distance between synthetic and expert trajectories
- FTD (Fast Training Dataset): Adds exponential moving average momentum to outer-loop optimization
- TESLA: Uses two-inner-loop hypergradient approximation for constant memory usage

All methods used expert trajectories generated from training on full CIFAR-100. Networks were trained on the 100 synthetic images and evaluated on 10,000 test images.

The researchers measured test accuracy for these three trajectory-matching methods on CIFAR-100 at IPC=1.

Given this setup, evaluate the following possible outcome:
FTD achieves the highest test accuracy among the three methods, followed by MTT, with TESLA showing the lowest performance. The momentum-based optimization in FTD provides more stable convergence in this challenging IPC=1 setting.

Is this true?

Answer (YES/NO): NO